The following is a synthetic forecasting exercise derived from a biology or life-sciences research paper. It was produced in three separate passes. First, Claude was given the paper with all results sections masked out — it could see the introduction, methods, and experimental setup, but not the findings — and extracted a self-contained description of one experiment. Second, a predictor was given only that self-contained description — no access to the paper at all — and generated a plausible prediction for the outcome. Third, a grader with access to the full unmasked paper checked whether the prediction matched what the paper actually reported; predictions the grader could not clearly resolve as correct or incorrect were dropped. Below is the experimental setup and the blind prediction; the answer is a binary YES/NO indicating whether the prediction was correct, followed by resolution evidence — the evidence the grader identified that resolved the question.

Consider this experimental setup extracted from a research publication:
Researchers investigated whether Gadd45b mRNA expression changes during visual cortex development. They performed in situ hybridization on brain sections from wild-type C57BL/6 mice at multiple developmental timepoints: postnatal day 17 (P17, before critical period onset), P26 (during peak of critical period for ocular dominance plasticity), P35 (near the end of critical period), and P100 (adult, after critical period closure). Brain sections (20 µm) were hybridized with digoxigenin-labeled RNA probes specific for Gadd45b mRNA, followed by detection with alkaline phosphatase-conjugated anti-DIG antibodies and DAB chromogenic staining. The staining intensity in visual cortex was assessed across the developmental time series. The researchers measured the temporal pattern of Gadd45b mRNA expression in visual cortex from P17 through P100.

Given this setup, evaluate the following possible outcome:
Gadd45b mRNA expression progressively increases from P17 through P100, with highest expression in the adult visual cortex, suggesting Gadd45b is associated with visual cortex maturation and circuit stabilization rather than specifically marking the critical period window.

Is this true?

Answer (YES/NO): NO